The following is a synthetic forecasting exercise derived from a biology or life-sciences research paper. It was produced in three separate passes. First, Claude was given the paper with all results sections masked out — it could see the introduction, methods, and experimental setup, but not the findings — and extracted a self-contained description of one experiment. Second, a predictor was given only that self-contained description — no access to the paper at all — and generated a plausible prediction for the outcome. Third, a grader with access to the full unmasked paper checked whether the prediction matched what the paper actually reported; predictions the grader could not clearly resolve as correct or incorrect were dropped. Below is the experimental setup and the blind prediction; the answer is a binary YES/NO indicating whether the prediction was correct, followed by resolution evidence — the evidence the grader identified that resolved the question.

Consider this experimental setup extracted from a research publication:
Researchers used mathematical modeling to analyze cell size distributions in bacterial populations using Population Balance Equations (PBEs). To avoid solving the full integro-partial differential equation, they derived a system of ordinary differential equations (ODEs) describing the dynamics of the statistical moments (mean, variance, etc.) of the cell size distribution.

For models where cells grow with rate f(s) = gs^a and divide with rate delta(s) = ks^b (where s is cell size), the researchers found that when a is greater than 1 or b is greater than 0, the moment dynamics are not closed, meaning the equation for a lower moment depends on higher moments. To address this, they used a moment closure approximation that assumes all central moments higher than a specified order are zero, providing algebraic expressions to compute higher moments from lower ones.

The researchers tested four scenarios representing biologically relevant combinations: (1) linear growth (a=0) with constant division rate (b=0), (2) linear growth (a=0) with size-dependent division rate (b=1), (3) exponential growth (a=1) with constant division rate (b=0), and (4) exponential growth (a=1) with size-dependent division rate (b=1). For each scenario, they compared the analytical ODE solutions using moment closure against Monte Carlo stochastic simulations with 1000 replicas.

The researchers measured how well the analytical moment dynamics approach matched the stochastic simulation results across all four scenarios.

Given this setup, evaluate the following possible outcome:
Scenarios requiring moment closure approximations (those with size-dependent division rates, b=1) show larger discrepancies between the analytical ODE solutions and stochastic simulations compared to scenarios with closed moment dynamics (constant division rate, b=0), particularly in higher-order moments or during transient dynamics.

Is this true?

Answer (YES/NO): NO